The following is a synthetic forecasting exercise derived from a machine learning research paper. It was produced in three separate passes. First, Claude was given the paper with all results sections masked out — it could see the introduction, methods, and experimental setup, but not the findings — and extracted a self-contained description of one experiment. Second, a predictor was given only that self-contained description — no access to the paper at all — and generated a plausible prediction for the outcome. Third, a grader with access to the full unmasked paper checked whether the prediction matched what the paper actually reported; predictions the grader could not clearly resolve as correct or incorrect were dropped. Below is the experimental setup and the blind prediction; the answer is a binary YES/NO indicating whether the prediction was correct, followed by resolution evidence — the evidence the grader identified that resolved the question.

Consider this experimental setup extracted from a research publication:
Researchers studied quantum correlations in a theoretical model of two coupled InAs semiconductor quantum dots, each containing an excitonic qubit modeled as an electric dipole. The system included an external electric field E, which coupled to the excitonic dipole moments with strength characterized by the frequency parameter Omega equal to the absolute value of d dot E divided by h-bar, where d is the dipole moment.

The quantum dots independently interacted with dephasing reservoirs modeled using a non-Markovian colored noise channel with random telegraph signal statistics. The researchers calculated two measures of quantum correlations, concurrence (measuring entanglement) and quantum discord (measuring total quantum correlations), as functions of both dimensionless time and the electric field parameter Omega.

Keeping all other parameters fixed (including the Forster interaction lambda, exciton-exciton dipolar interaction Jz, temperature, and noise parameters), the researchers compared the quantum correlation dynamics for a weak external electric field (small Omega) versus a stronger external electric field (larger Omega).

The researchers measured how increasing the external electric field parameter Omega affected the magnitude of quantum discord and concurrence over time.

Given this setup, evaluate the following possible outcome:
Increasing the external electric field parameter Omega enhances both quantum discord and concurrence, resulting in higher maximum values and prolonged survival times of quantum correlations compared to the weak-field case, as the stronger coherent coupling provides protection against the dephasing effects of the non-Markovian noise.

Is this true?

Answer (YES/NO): NO